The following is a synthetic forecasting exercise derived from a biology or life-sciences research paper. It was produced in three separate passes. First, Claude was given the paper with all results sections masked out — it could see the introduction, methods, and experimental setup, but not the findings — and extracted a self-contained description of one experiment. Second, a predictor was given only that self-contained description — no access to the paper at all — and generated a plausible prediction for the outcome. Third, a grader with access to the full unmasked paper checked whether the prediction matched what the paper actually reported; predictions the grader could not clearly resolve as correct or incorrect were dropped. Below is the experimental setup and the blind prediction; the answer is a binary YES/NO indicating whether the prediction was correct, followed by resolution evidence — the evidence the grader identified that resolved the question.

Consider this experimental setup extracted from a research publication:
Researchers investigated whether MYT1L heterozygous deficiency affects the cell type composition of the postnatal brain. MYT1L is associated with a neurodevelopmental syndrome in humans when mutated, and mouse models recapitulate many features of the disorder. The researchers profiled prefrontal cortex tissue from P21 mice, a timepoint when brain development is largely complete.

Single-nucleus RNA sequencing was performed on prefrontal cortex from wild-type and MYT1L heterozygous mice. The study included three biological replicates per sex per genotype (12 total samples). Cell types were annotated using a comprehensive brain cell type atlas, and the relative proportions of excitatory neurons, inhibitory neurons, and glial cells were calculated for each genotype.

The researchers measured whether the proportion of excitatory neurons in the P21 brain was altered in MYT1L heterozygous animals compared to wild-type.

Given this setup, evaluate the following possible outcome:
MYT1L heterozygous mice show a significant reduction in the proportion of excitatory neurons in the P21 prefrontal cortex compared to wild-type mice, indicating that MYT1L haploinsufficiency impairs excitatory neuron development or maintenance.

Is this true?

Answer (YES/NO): NO